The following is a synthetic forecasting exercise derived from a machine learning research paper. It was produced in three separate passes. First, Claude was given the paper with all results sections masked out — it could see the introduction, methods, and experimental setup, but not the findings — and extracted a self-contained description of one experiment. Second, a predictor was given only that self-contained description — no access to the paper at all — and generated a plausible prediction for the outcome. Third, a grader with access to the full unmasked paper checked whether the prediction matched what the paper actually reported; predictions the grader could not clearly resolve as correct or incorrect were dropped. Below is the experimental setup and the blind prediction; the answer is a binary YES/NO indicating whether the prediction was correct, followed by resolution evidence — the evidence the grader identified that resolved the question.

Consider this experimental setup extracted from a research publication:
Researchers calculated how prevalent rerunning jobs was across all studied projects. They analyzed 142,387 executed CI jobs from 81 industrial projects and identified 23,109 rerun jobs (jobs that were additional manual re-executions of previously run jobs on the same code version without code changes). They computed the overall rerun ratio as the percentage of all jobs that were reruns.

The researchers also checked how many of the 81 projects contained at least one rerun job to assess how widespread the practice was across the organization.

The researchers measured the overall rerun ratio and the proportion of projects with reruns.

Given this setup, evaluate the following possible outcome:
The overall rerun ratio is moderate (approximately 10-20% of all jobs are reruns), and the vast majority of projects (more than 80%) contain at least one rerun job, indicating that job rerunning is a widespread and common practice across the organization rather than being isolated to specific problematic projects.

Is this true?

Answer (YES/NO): YES